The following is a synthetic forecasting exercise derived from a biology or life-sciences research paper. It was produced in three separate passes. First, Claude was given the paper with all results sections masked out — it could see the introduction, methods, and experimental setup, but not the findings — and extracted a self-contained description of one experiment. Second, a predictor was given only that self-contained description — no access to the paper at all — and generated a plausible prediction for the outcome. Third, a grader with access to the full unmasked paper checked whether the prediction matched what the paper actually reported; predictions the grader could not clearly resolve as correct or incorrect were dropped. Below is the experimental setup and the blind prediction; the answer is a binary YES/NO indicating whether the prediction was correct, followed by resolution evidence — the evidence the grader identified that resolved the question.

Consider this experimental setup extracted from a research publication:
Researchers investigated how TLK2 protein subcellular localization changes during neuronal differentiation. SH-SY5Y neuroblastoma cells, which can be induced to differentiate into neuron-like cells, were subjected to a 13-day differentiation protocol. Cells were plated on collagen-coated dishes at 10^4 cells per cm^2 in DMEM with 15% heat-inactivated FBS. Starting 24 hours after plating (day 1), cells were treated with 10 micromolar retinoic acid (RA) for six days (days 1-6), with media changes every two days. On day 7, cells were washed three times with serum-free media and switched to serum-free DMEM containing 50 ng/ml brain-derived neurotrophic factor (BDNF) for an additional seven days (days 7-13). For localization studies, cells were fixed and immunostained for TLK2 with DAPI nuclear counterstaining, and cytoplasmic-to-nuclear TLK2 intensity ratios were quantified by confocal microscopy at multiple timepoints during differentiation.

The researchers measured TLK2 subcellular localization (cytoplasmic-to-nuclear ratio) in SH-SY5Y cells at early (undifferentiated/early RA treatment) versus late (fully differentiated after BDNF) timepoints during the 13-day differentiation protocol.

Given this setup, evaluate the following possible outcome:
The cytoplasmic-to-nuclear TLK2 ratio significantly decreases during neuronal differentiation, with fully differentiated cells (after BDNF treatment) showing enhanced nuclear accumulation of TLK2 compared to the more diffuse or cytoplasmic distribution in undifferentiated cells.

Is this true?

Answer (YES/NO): NO